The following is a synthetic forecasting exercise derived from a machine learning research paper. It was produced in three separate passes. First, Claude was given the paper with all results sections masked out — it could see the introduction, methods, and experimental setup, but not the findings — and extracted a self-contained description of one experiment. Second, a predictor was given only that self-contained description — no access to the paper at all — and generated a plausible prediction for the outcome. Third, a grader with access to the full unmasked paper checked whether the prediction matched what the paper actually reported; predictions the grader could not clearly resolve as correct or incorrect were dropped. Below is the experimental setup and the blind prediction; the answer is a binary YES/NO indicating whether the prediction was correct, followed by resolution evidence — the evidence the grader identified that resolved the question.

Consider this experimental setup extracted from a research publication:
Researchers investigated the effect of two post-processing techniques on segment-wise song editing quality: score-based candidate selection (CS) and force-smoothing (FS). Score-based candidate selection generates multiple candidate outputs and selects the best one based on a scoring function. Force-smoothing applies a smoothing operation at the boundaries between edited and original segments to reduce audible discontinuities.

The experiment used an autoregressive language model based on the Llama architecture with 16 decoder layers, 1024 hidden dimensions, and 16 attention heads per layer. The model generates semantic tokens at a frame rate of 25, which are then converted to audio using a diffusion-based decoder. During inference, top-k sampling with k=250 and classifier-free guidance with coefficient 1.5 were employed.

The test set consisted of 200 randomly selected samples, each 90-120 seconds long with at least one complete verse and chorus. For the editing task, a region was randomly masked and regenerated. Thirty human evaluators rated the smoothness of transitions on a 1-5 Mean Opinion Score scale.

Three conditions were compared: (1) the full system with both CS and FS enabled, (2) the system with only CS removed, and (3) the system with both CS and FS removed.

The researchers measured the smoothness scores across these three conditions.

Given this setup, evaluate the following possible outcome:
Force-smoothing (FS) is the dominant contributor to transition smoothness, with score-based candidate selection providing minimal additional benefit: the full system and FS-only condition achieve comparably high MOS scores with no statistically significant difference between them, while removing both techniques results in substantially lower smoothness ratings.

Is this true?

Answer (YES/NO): NO